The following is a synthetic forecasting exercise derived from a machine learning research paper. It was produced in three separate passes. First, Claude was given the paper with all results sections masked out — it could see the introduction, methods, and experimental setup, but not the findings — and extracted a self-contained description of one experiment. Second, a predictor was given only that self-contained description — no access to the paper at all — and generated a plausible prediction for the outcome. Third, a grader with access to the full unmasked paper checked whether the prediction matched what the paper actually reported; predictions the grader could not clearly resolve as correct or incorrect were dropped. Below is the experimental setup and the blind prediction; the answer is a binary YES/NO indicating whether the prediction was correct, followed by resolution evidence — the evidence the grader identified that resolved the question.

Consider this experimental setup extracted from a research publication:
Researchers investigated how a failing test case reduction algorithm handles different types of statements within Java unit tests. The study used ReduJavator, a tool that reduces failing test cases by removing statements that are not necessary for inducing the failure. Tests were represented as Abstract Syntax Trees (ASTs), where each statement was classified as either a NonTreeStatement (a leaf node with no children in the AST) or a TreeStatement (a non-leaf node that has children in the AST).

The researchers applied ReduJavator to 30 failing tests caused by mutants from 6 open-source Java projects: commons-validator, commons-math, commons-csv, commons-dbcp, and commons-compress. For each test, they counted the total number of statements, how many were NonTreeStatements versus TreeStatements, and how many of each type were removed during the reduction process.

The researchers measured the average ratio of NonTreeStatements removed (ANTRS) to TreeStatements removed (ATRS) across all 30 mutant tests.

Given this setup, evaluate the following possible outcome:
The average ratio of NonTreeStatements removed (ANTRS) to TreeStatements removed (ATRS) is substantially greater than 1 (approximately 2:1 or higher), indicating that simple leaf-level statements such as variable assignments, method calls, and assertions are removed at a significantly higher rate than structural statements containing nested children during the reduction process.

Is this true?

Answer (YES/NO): YES